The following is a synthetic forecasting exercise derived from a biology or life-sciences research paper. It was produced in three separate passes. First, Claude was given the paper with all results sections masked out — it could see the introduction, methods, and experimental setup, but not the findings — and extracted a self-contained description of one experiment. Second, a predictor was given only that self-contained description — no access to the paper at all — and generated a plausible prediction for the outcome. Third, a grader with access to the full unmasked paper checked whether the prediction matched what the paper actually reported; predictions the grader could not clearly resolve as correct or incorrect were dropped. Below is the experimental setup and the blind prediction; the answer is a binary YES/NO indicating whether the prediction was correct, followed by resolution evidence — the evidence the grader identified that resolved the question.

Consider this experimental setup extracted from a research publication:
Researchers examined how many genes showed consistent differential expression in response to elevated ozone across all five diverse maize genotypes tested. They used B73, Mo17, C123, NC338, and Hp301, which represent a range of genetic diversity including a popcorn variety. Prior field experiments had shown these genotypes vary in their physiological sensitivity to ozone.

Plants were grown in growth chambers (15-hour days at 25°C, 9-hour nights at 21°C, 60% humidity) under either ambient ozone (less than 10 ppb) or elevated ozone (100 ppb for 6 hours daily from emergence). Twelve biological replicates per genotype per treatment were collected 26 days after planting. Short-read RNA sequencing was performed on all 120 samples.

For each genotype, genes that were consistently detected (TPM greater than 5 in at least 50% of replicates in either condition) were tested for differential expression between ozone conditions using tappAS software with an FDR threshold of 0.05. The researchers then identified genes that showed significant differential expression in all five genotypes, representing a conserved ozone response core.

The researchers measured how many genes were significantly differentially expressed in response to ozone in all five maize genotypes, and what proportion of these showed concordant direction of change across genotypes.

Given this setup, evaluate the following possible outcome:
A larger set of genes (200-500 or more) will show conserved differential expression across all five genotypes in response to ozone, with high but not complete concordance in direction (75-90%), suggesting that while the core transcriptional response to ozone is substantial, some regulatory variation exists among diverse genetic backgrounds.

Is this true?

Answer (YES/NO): NO